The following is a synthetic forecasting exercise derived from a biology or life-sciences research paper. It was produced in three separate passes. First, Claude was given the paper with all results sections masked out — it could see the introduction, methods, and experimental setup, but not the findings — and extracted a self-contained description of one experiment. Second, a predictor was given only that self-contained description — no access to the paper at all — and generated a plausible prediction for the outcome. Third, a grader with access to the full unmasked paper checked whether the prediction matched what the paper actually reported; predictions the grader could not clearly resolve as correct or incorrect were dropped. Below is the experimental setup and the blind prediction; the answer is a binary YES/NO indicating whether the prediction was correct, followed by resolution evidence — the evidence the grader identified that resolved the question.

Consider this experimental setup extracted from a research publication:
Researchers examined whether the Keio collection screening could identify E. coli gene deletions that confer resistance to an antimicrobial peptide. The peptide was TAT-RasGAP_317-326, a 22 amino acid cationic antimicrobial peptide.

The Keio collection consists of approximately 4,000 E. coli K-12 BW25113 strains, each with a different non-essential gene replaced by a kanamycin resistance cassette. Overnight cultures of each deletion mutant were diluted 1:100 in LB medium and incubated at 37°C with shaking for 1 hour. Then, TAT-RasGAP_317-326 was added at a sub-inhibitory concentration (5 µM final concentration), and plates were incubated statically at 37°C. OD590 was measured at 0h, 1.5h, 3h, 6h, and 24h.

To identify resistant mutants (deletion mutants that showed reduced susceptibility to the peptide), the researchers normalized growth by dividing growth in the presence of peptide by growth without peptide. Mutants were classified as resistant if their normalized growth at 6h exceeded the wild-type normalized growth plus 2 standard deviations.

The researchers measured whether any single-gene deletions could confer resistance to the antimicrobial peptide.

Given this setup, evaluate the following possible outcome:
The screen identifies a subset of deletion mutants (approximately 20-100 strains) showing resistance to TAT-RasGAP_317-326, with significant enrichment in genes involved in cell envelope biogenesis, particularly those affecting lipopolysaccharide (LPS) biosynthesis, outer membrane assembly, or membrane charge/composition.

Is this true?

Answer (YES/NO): YES